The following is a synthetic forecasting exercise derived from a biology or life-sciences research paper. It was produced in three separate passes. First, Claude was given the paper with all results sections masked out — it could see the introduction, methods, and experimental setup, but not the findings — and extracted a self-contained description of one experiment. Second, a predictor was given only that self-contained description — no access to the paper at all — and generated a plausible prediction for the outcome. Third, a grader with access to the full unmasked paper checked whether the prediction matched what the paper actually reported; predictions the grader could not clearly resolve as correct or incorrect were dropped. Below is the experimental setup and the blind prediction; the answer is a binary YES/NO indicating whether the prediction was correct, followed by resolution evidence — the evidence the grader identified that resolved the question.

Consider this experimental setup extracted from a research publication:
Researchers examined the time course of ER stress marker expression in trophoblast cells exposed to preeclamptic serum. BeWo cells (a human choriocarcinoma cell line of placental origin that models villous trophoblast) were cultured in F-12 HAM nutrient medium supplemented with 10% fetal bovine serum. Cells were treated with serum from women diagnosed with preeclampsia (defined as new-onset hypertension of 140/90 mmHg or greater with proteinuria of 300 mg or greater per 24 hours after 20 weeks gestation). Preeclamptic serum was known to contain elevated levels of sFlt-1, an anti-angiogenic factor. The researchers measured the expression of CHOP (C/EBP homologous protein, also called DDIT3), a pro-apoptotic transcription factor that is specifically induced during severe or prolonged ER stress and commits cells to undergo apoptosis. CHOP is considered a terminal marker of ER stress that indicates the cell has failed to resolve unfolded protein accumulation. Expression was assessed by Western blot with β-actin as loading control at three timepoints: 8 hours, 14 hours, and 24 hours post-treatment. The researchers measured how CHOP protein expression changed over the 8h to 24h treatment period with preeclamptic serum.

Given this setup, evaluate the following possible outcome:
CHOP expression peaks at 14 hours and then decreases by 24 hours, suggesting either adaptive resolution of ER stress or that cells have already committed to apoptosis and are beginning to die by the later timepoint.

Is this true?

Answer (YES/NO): NO